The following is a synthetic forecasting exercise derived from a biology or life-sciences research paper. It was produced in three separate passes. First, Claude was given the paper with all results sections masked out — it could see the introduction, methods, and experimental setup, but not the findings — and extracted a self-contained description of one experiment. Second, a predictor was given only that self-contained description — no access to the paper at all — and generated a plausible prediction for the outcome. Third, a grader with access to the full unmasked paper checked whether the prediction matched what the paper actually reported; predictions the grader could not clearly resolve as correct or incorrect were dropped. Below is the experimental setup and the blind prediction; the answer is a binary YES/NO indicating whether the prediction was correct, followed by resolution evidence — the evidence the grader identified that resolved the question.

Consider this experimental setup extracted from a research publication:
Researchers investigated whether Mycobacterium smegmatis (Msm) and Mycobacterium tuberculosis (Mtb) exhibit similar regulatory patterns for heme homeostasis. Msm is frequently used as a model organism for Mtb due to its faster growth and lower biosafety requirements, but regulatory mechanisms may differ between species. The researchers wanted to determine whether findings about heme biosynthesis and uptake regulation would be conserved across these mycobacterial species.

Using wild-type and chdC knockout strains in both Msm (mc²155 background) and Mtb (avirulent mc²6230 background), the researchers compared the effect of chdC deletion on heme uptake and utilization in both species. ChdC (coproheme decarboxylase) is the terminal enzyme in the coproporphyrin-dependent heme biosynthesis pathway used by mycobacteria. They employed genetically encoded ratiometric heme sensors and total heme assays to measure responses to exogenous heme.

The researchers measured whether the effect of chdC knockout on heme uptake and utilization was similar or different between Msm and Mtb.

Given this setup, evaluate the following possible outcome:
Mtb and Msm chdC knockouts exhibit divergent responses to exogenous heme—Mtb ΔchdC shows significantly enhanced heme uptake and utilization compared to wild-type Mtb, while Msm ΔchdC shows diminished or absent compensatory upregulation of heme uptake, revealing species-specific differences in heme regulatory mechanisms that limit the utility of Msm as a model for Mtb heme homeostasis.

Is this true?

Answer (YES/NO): NO